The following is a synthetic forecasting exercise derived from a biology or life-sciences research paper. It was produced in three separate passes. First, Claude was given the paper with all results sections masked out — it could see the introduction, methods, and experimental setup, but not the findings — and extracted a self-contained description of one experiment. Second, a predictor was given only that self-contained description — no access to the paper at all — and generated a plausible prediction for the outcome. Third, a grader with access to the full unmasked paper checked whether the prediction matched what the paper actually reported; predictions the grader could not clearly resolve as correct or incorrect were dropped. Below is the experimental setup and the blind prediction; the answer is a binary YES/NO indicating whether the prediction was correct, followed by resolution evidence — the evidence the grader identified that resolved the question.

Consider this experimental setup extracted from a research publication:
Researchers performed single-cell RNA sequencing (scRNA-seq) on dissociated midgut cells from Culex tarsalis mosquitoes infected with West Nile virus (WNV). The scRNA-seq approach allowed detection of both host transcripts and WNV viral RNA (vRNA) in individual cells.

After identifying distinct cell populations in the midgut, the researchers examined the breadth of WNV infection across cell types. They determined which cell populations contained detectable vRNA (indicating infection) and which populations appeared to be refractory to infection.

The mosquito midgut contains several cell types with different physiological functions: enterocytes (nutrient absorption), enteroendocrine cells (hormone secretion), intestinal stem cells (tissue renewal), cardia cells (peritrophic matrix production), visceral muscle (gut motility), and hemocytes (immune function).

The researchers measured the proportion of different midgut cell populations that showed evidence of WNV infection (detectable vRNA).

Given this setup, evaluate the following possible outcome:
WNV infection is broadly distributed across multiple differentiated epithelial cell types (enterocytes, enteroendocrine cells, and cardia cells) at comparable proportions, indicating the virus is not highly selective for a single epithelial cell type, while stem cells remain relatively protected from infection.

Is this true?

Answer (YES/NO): NO